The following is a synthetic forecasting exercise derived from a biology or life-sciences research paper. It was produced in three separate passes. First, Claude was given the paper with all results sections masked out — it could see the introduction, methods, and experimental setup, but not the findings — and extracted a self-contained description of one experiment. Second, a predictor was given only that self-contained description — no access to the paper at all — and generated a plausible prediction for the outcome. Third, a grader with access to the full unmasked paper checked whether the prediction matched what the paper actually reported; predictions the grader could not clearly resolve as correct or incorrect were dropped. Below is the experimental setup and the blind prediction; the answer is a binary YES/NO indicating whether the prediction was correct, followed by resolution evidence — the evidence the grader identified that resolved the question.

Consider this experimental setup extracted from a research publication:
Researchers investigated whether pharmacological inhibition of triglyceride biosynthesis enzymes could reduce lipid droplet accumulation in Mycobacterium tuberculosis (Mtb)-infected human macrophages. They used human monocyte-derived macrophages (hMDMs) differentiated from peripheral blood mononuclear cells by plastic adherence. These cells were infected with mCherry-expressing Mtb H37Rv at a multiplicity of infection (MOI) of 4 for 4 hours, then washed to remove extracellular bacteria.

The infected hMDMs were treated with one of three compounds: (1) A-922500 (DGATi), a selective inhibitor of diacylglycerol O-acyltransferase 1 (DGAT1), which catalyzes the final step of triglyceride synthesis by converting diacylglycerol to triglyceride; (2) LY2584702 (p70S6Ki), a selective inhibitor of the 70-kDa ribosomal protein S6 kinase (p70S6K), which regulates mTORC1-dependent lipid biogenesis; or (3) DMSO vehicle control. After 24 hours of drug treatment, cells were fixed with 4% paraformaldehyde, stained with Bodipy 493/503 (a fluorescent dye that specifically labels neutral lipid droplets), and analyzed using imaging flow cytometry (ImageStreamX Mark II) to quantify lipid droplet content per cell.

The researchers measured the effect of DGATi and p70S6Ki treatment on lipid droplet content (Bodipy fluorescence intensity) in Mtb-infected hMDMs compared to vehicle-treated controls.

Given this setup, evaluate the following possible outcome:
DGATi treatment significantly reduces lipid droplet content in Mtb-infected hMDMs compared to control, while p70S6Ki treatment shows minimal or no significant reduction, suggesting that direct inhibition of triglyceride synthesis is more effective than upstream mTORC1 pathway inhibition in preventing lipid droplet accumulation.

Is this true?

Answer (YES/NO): NO